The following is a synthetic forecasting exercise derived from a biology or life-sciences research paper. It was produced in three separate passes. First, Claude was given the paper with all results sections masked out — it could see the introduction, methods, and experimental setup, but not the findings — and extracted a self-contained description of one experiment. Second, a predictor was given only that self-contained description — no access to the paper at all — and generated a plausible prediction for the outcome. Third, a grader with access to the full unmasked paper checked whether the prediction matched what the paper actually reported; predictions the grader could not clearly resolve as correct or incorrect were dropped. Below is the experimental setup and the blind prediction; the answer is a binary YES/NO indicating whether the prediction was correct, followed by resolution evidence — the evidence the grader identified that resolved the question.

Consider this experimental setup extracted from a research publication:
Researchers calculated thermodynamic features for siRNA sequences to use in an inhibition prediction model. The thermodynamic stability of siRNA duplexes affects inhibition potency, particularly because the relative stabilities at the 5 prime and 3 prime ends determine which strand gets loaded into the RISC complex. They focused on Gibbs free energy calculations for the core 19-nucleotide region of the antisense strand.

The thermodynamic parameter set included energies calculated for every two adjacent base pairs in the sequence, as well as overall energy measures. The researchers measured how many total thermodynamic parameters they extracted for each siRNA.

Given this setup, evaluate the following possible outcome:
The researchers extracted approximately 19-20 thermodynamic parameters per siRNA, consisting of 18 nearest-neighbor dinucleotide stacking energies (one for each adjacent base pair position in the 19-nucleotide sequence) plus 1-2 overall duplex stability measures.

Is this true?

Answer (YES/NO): YES